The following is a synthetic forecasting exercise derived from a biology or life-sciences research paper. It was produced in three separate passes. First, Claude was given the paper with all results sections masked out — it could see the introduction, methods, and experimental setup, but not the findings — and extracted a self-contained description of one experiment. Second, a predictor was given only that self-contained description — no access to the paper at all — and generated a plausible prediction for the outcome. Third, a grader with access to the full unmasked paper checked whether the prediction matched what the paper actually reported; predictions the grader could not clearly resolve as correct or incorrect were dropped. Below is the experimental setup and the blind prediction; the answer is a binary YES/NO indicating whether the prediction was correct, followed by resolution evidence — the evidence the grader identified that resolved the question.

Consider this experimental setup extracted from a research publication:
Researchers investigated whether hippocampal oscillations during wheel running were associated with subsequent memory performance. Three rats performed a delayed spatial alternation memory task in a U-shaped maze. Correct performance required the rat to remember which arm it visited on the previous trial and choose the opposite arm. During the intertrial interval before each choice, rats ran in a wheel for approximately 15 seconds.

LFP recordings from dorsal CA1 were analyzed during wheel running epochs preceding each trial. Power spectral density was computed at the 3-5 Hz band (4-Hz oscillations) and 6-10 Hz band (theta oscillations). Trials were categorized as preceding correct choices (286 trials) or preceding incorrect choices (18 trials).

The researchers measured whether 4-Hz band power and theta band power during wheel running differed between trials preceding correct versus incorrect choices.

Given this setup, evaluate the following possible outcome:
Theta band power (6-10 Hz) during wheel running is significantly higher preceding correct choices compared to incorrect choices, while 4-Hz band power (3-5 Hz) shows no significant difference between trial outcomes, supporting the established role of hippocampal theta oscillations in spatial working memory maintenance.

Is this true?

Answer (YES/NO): NO